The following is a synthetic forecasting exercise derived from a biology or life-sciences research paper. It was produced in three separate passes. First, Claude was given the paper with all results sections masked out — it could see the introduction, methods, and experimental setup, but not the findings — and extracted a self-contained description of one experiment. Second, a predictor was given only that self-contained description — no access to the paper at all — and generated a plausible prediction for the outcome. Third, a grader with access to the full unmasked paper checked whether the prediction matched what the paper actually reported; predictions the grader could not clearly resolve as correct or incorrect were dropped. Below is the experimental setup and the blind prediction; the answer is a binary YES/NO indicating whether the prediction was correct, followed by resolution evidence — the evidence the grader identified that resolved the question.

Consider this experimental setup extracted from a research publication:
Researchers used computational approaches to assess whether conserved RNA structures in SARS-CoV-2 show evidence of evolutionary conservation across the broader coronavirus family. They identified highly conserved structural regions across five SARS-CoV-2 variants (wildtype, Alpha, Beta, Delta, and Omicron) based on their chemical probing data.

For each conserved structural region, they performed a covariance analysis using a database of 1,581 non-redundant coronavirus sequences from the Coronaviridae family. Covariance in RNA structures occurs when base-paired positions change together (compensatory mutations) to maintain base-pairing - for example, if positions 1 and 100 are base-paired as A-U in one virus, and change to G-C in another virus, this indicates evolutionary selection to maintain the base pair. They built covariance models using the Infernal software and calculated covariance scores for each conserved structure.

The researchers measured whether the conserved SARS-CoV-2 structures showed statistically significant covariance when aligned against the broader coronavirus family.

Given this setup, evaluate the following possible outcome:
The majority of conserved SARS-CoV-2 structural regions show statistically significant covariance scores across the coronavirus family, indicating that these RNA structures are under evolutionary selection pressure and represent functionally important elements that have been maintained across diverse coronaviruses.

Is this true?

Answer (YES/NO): YES